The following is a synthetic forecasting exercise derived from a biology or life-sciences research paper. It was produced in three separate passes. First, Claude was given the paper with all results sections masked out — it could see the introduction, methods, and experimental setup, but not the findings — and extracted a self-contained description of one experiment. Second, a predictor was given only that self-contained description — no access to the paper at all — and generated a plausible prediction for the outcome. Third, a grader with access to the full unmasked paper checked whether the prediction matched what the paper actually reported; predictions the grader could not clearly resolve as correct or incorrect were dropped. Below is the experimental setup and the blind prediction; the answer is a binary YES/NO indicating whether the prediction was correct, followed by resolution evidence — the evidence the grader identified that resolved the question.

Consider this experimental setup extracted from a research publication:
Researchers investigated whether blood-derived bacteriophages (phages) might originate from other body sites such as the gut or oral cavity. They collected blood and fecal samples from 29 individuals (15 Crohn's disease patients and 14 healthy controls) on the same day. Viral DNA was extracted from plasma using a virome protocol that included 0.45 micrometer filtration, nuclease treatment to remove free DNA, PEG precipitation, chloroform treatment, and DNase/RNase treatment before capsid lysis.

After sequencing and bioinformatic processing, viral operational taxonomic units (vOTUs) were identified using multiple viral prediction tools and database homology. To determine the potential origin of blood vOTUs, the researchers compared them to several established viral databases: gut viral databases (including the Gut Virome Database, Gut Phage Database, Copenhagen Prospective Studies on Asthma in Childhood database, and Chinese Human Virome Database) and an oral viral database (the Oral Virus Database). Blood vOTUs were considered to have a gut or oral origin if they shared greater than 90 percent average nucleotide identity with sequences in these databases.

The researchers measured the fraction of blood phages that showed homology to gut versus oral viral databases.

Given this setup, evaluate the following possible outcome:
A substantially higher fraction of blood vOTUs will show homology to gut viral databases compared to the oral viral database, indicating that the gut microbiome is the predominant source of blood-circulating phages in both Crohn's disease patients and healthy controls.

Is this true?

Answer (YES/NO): YES